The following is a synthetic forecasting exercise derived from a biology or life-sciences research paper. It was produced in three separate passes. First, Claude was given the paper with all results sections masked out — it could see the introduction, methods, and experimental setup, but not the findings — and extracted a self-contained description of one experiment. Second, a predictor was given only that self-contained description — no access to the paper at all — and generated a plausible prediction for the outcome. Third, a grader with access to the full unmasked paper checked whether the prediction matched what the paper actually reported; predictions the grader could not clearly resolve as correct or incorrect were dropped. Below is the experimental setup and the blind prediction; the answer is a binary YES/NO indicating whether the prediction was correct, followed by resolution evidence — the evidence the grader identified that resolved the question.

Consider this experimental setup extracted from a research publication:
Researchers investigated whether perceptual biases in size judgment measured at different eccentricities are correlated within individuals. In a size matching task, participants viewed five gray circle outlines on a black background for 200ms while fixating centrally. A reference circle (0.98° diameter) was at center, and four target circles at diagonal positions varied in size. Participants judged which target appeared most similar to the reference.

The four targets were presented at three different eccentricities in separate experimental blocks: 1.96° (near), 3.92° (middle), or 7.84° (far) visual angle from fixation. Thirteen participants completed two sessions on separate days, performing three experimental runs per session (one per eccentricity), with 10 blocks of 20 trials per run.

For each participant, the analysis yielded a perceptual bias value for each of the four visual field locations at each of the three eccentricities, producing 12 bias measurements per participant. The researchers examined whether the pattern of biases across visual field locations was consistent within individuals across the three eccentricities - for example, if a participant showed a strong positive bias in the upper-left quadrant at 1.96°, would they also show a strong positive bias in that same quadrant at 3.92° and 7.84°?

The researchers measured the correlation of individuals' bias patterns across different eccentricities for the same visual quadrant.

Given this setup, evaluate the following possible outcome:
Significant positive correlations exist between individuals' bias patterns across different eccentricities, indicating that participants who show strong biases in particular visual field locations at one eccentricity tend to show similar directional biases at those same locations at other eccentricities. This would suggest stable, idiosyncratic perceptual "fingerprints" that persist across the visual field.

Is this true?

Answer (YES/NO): YES